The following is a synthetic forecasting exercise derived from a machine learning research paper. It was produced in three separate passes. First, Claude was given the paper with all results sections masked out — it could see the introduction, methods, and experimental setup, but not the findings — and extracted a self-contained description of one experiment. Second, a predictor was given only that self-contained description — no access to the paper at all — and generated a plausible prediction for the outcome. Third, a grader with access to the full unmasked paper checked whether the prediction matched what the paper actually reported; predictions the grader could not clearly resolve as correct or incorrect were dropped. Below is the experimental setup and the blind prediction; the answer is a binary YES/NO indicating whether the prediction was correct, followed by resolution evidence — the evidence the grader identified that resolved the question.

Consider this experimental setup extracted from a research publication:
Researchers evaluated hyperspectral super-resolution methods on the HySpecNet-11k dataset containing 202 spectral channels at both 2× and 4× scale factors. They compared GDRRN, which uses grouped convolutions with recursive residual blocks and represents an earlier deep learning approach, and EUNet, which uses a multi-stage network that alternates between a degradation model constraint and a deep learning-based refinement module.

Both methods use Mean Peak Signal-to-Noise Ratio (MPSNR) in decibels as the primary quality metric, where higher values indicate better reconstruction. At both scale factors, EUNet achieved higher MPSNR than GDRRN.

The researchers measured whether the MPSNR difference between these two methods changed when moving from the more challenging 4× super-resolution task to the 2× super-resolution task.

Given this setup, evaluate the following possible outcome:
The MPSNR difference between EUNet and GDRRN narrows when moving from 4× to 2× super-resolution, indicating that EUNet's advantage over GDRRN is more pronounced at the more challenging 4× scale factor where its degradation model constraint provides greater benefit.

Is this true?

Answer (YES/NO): YES